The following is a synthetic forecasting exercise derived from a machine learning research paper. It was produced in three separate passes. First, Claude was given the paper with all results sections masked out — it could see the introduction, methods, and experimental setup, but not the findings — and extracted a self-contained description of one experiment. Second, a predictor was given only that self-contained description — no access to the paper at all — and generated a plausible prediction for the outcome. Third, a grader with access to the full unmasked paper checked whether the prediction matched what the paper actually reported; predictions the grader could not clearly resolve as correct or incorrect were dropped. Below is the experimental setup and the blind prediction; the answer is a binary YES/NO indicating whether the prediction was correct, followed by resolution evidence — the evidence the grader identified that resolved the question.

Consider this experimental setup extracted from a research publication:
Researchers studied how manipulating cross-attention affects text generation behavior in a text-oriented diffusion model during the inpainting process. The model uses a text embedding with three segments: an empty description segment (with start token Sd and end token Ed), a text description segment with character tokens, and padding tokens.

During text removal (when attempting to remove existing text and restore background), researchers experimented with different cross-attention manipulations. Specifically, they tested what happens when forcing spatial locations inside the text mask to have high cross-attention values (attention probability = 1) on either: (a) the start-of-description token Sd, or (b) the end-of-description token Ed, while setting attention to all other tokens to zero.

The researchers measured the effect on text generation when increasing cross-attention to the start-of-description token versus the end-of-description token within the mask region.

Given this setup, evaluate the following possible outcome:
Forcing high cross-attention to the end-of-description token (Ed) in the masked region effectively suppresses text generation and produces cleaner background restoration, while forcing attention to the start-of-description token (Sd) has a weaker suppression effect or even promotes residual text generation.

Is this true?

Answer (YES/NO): YES